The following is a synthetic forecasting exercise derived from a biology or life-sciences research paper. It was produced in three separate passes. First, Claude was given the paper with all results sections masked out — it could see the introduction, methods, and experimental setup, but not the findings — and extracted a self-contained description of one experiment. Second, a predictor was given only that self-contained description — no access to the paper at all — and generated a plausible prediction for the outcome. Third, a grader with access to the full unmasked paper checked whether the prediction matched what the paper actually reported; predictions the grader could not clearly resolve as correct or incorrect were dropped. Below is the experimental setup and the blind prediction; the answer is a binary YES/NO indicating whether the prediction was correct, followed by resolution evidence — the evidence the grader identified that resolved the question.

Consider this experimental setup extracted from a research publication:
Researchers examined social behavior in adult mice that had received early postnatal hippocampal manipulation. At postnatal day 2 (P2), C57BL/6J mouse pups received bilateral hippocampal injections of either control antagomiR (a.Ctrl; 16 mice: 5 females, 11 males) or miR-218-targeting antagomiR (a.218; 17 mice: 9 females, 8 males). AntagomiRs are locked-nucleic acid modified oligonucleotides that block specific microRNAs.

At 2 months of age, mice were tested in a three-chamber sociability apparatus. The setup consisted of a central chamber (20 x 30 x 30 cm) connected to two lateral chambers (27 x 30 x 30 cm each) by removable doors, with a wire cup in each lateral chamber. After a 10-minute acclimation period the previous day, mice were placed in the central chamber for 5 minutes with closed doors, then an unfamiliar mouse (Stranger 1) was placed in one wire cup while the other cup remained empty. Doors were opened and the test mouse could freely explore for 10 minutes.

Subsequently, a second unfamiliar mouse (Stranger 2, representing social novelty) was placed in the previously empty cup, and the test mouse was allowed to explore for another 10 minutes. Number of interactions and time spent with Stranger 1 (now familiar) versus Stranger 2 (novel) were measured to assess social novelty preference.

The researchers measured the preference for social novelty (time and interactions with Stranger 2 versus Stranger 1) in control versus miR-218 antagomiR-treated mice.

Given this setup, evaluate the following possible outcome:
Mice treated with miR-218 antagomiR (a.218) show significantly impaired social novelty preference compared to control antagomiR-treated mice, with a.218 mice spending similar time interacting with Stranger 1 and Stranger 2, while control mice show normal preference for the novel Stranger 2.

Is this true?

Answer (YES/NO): NO